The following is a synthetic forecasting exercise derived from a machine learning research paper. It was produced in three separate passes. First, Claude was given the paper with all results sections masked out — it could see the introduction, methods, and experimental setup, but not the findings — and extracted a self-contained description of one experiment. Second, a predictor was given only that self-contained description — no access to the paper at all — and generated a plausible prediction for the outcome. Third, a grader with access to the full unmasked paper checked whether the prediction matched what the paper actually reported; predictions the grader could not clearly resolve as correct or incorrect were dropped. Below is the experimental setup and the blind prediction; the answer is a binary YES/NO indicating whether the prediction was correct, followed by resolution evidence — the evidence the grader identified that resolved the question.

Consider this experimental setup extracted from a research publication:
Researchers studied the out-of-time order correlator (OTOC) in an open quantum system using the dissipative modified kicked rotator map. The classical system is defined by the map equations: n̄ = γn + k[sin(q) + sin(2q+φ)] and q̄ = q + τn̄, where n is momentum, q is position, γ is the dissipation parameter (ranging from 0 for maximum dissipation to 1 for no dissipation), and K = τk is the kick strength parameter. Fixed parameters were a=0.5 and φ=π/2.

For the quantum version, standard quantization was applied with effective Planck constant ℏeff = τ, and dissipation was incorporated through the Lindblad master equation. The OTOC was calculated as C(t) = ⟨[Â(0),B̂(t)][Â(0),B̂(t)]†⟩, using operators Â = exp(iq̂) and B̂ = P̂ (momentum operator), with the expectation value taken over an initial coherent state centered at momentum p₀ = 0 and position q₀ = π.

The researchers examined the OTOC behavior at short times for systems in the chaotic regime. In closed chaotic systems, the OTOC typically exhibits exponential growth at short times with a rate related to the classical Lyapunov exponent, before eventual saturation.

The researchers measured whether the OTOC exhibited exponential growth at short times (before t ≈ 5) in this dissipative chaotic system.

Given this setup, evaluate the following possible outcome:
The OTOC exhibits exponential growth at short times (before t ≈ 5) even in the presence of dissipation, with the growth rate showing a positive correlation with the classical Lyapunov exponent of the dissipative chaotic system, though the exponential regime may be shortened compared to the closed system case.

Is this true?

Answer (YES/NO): NO